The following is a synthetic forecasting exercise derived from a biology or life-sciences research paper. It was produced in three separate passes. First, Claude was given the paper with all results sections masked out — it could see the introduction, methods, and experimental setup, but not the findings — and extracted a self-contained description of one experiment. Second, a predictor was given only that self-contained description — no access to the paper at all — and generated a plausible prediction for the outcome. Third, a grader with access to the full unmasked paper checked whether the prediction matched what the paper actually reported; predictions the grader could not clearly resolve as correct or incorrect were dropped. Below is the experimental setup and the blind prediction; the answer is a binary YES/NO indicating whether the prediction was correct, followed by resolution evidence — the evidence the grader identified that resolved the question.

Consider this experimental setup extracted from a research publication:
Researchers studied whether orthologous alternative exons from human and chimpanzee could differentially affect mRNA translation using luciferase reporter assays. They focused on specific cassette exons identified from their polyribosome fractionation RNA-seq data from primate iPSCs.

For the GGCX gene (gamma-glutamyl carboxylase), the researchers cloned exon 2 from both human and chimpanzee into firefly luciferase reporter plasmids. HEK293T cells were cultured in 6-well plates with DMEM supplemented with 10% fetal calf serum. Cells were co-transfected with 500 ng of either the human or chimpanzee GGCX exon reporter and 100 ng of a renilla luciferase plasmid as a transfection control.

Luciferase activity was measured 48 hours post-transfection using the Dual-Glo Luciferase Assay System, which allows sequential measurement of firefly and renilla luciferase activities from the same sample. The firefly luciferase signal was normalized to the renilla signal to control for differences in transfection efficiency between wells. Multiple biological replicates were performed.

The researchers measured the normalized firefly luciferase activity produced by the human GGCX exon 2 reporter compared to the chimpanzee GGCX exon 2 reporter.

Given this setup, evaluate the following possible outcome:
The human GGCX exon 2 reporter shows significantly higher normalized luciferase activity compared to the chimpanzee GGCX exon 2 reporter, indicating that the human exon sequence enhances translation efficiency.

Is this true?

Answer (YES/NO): YES